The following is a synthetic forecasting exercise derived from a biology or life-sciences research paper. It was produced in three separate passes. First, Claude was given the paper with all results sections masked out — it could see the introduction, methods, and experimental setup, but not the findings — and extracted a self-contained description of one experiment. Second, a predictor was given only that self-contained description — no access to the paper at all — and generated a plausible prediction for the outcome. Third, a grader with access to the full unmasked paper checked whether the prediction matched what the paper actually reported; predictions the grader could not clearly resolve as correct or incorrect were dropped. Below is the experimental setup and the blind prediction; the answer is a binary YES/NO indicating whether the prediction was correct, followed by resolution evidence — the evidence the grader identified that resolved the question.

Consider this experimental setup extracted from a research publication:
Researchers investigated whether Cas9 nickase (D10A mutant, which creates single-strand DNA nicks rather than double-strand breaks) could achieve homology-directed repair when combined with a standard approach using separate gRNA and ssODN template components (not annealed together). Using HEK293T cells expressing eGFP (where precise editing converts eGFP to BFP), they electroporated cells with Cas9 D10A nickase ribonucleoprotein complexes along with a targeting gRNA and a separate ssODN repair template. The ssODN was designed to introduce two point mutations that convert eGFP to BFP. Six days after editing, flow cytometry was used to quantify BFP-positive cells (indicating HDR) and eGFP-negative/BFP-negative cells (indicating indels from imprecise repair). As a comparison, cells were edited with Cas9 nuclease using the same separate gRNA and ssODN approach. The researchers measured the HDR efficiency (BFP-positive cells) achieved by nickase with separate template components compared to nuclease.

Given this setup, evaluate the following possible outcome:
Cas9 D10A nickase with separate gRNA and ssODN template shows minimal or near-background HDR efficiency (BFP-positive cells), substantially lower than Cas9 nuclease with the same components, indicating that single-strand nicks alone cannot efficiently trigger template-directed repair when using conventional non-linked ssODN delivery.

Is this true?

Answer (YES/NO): YES